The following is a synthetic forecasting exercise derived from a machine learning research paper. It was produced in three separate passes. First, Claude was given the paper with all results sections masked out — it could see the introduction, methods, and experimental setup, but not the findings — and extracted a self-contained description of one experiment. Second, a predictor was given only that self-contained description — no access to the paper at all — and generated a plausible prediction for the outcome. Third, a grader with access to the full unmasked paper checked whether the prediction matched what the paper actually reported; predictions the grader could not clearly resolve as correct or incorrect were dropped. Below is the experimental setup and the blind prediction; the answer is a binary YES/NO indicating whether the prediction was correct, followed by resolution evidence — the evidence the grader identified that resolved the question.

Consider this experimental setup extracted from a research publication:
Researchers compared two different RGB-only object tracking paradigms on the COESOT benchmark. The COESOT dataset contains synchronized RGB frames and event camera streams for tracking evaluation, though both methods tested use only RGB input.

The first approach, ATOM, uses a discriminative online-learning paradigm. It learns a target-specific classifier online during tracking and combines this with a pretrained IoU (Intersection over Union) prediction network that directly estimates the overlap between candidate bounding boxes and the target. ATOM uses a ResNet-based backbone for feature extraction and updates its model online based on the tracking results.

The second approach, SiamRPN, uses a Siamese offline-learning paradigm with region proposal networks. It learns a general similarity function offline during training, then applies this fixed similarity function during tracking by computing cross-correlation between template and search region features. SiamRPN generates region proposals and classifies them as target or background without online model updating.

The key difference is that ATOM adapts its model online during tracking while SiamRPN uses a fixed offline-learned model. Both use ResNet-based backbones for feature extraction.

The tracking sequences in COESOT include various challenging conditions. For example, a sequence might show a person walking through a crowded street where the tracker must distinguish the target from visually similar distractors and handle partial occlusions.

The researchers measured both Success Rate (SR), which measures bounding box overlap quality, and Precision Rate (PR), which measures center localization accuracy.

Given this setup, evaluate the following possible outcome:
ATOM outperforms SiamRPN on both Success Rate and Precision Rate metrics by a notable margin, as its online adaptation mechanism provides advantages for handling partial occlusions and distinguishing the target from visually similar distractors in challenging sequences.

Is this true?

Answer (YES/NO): NO